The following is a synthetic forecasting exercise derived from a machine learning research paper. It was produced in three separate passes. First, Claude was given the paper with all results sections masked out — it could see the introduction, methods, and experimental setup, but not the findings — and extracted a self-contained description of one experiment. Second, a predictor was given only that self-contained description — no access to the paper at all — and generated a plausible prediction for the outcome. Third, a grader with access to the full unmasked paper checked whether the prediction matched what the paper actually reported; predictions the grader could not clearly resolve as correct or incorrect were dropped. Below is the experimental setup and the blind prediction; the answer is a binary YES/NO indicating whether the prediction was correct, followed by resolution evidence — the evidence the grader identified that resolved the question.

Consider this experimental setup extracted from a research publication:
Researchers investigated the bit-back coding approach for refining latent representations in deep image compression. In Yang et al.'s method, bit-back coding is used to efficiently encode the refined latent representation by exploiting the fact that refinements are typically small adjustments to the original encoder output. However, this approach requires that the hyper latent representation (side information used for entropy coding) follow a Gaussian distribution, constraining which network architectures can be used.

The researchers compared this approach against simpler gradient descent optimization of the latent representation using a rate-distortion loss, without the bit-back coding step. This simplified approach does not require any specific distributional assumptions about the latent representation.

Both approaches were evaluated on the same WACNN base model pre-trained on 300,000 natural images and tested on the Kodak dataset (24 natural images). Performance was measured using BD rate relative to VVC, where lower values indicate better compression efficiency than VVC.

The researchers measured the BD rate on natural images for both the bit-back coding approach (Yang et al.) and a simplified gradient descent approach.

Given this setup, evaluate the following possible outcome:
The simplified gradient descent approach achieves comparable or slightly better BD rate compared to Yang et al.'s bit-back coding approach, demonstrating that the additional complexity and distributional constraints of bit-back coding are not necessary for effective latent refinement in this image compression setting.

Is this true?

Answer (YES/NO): YES